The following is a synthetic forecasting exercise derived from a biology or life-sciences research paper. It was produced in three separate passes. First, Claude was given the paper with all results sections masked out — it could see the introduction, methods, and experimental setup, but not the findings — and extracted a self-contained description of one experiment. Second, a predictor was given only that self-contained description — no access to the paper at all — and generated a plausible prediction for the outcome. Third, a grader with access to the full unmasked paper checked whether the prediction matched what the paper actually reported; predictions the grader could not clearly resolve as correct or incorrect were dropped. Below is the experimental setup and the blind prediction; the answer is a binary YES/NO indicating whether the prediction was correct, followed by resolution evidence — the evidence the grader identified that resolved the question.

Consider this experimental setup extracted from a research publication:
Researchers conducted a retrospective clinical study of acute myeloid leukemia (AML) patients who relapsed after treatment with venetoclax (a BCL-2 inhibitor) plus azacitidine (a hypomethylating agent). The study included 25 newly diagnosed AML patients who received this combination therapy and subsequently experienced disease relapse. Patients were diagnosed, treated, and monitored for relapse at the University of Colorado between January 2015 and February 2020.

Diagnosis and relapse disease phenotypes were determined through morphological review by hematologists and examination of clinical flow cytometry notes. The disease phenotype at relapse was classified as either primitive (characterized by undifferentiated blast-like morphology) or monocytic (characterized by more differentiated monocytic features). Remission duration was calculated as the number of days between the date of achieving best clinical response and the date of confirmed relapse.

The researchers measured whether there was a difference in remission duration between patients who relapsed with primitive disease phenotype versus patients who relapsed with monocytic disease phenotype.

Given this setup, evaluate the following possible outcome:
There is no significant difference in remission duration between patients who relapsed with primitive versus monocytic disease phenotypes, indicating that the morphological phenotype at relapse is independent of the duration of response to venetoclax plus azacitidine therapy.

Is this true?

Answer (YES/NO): NO